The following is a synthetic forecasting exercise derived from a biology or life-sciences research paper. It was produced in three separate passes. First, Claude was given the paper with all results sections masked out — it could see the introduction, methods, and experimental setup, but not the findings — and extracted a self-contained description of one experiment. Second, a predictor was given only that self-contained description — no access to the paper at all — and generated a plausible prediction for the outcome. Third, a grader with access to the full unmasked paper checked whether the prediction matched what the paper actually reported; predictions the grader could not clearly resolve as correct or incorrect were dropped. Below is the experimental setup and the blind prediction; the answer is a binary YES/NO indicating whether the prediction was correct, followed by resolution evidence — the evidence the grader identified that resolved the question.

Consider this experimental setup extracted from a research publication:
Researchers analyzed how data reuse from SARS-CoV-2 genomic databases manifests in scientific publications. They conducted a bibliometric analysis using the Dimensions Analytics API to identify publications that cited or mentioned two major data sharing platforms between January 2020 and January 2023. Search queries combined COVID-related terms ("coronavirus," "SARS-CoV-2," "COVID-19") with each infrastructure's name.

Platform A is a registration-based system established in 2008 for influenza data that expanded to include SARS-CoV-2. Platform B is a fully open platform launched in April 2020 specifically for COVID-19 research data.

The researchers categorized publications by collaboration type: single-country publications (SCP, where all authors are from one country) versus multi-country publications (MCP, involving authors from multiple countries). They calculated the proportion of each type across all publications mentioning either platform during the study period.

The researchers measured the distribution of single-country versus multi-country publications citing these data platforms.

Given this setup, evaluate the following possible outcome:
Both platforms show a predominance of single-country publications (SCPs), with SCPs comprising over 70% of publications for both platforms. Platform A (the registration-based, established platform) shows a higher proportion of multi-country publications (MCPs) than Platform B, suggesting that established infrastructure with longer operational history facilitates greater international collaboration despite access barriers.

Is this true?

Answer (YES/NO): NO